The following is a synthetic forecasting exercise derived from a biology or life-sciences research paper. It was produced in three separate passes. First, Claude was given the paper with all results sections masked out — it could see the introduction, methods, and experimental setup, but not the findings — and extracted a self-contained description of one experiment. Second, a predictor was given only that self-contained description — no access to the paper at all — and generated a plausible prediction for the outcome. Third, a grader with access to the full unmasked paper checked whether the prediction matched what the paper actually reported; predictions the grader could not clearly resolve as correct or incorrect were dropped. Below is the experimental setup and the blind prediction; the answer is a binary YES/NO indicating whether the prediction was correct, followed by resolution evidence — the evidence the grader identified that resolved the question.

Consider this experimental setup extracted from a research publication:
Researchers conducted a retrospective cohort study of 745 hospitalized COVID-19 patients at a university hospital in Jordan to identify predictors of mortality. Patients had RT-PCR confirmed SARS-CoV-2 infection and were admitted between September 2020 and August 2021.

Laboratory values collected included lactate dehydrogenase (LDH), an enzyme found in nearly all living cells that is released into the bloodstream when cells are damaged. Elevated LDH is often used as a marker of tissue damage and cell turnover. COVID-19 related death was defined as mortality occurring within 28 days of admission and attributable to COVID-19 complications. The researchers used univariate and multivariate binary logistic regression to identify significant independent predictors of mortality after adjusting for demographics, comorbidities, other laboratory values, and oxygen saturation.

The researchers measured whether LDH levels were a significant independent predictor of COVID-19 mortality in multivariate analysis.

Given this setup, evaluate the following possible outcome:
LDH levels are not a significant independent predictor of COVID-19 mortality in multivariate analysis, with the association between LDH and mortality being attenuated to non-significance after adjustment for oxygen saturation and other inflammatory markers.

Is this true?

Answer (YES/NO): NO